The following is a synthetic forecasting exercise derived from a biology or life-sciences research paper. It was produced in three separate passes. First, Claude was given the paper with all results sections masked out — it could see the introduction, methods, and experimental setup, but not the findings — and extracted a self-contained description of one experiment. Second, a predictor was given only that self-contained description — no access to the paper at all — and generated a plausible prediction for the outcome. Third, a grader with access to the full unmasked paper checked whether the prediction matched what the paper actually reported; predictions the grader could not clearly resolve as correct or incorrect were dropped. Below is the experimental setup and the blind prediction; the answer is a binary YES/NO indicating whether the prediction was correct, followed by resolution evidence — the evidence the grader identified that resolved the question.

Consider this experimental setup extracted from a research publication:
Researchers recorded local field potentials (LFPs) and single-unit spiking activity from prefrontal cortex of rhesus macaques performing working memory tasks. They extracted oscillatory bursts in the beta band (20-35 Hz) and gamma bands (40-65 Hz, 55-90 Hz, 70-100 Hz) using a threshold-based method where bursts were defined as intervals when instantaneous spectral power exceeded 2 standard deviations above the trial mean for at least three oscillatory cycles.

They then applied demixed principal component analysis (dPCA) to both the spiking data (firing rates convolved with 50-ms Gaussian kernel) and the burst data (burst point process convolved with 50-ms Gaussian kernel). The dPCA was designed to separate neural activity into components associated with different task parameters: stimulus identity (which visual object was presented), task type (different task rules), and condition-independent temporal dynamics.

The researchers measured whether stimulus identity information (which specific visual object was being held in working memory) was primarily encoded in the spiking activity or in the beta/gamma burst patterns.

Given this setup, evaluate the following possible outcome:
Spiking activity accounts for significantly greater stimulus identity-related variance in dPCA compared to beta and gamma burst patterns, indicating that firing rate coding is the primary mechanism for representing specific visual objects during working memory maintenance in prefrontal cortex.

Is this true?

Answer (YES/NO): YES